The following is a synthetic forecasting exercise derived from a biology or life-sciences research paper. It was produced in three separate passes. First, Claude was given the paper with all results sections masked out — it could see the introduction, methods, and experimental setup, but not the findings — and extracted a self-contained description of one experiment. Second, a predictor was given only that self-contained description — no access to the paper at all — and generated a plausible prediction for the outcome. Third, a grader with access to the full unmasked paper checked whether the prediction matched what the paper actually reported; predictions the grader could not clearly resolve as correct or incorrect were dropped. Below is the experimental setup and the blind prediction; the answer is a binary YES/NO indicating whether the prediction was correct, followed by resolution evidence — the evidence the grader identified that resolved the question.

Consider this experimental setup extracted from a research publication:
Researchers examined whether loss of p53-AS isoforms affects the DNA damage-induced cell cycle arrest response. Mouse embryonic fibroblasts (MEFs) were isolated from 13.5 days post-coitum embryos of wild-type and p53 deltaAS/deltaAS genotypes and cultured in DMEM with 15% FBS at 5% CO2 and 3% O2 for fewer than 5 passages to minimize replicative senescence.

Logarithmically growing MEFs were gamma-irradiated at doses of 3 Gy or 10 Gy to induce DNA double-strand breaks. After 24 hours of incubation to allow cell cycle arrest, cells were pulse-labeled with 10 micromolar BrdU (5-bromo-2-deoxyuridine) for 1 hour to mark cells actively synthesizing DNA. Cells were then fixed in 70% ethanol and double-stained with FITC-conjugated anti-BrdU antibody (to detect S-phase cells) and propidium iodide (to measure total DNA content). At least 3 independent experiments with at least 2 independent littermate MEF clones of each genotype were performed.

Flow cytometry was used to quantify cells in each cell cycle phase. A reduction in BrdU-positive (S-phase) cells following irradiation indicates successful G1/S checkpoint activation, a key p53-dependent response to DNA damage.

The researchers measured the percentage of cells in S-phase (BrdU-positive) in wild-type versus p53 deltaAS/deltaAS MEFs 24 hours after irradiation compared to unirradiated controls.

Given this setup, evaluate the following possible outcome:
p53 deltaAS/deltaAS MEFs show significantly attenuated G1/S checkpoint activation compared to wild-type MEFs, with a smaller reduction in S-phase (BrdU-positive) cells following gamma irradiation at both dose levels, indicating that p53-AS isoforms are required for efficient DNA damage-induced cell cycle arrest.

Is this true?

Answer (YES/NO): NO